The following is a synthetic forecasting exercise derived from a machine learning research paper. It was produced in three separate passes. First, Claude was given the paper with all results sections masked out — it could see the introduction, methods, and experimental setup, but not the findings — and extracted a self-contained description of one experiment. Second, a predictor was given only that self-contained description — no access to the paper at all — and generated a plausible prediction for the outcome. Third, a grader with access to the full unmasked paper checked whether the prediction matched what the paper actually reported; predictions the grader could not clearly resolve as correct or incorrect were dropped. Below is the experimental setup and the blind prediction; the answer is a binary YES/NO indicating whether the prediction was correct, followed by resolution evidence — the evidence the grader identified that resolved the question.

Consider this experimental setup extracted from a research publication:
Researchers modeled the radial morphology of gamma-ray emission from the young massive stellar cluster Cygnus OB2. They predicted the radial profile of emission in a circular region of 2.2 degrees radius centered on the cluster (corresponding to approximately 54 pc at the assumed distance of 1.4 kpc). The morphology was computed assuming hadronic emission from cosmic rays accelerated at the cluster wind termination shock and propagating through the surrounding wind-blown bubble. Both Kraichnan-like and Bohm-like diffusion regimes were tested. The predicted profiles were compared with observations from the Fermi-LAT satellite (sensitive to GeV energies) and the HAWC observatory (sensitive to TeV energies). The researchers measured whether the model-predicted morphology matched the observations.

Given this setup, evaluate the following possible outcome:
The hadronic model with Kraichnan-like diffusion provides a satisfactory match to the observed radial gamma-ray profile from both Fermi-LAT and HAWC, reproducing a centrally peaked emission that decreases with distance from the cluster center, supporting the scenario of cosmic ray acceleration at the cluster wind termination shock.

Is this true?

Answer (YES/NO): NO